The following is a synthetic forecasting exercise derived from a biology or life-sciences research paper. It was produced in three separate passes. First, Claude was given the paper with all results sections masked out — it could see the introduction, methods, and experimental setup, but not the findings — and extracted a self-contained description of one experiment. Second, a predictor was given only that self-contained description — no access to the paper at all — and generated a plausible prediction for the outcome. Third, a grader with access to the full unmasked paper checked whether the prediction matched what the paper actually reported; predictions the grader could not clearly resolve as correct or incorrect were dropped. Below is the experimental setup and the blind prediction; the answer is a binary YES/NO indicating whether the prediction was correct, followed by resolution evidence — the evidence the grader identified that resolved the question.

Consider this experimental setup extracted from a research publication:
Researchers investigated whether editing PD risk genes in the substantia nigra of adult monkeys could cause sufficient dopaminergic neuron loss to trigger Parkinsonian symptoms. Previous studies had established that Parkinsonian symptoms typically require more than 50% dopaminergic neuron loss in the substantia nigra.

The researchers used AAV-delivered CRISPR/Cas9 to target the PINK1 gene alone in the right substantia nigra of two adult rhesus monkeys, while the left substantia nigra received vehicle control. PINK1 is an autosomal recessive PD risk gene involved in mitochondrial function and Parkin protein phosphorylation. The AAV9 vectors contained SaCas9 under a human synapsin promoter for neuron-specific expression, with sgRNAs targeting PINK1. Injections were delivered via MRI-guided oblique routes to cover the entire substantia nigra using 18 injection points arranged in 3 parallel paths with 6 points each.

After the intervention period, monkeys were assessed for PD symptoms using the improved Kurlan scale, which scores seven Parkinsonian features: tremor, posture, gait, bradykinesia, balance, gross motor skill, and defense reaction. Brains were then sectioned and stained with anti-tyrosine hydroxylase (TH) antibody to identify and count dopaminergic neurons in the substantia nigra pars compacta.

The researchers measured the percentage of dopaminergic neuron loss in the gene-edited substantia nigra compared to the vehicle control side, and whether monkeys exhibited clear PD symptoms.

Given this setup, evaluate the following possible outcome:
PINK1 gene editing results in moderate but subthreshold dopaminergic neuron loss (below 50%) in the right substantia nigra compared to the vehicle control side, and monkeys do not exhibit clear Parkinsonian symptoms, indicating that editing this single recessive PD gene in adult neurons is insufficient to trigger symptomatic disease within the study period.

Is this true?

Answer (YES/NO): YES